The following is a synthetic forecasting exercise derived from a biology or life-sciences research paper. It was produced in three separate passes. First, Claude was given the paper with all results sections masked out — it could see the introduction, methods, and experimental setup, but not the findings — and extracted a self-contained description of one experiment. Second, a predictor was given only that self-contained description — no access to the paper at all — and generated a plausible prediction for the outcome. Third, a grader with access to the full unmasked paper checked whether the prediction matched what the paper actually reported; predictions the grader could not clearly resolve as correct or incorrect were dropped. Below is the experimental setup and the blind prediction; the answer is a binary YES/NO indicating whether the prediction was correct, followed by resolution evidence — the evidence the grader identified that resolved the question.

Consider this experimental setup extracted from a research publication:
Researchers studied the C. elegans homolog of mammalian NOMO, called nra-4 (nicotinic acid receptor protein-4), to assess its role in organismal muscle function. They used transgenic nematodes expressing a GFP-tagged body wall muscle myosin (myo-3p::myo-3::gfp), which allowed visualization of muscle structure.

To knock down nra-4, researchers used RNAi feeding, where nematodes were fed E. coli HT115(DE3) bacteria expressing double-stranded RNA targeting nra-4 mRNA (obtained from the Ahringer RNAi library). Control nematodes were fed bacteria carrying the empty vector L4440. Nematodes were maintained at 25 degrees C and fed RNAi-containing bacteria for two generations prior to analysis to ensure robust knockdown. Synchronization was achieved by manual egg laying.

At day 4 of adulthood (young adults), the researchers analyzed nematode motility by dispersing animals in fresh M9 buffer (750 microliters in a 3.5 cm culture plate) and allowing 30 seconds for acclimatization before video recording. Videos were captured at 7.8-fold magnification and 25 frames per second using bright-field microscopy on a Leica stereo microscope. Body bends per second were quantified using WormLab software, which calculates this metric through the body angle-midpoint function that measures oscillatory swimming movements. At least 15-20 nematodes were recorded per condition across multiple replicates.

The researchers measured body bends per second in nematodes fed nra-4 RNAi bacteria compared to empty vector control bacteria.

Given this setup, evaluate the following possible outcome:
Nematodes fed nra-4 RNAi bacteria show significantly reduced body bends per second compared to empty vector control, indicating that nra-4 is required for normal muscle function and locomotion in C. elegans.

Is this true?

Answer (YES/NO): YES